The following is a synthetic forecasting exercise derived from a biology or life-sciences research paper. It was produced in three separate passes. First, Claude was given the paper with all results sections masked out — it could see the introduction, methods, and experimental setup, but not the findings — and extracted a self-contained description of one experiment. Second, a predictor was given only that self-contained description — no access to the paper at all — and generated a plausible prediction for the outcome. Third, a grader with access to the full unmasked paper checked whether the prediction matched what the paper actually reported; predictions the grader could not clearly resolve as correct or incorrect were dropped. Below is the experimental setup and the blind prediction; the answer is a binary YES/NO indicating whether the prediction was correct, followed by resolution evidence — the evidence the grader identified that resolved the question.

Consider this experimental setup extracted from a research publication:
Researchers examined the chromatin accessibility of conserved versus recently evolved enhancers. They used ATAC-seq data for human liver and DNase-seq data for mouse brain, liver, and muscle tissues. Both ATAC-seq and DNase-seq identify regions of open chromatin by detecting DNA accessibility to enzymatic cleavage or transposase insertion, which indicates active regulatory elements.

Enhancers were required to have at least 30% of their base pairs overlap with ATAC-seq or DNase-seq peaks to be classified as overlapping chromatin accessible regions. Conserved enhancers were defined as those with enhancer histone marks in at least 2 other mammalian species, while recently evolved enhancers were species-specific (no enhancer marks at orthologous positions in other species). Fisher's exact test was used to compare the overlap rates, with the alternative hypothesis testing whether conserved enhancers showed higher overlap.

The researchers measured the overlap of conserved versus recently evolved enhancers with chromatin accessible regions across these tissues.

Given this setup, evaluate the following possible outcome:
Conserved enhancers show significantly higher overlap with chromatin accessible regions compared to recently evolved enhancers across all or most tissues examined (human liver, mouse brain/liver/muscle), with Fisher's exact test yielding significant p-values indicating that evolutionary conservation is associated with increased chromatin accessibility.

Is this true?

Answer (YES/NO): NO